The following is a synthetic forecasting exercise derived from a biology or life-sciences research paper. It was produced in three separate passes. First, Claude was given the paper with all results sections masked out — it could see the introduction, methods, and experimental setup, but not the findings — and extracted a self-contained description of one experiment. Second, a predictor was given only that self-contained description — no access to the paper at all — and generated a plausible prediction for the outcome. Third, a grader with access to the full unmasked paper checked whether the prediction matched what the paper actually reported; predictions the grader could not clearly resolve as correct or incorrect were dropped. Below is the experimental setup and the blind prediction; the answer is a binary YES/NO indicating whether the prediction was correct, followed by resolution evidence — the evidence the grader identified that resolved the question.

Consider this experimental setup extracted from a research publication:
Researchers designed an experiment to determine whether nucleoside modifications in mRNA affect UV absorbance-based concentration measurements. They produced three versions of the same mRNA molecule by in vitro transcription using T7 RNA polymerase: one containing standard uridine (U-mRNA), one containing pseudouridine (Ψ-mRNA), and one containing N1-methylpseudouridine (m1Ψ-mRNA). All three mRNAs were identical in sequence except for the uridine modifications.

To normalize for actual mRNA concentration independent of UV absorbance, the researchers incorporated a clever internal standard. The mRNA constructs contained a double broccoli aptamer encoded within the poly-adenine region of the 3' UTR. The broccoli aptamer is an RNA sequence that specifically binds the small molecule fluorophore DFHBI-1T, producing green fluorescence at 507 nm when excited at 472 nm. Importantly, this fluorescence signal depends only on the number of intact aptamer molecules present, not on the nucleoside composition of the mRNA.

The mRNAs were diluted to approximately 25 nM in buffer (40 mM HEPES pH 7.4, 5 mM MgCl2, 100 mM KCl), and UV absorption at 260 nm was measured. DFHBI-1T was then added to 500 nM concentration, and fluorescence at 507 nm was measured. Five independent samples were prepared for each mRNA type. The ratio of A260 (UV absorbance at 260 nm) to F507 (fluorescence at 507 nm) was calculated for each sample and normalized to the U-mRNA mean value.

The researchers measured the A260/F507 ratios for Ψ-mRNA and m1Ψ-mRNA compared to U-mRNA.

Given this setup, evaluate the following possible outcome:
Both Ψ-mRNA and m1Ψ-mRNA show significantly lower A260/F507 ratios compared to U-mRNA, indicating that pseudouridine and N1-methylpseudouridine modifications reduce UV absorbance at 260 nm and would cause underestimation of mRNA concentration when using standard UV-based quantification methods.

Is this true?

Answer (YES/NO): YES